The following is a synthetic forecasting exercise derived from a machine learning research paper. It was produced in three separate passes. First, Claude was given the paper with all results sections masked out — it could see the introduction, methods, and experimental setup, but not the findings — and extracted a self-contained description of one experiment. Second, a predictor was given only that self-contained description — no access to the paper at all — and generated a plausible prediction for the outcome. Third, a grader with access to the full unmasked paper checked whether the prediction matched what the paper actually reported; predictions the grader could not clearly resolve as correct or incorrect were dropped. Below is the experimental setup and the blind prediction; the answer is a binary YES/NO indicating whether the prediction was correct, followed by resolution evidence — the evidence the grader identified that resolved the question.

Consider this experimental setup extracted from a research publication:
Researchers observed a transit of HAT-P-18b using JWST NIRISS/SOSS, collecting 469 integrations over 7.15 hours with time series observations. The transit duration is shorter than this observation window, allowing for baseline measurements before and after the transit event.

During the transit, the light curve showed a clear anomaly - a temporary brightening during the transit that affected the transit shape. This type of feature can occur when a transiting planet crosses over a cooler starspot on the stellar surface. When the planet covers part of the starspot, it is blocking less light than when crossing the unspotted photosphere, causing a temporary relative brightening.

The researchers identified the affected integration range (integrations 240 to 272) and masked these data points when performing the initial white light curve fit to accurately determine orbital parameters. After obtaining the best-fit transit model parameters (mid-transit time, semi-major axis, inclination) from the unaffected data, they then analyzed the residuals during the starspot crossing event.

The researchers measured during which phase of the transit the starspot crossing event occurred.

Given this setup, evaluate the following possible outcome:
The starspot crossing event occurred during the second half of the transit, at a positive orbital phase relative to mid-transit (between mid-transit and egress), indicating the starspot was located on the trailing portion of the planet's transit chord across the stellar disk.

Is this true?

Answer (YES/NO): YES